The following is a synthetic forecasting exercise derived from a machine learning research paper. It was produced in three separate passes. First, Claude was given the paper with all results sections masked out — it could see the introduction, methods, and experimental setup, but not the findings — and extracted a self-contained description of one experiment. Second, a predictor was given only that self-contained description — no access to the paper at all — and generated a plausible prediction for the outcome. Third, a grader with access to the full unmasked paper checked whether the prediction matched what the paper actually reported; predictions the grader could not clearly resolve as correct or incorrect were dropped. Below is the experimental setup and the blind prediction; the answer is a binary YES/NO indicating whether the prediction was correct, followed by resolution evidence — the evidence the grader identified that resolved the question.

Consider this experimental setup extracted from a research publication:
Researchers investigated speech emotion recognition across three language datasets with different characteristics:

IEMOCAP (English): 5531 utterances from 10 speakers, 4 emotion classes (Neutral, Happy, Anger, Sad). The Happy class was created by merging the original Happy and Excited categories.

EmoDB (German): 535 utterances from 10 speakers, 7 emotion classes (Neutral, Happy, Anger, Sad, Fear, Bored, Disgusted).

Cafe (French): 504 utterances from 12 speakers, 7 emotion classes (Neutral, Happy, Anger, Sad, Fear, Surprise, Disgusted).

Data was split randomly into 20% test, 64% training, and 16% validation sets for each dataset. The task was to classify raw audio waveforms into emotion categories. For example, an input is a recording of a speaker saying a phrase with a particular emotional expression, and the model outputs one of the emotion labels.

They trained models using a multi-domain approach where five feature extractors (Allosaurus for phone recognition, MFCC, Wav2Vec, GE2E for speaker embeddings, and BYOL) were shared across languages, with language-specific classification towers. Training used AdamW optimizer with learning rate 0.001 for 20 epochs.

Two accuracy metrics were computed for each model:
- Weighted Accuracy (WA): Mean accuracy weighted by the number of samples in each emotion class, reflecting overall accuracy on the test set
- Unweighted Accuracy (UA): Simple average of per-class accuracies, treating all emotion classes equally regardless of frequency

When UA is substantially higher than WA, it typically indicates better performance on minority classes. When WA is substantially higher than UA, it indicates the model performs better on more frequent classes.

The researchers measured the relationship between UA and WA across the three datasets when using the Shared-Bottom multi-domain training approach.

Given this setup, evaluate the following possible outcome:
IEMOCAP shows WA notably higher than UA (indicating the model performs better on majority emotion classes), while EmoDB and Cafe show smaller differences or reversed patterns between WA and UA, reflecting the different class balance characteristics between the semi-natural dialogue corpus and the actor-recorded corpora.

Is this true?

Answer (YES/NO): NO